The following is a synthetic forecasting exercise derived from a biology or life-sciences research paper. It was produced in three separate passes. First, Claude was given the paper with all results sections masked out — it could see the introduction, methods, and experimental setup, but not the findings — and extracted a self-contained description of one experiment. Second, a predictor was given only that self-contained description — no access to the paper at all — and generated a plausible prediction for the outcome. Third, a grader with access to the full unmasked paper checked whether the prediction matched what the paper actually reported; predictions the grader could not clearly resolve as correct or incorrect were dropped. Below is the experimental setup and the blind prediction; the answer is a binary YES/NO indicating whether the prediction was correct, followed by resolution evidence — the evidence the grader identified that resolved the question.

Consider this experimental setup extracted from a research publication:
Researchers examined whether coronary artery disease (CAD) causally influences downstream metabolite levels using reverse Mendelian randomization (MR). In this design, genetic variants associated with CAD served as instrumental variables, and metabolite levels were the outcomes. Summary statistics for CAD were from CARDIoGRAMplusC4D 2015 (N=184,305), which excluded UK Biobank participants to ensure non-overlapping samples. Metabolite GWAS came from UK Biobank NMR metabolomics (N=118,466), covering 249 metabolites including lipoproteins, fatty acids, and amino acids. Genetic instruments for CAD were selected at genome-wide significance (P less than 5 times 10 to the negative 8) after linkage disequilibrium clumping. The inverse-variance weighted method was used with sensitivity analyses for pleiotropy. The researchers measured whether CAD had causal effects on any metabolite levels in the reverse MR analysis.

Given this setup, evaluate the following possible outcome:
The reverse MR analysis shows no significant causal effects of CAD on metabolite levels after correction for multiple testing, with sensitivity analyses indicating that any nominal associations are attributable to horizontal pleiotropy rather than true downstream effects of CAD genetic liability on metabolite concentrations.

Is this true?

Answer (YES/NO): NO